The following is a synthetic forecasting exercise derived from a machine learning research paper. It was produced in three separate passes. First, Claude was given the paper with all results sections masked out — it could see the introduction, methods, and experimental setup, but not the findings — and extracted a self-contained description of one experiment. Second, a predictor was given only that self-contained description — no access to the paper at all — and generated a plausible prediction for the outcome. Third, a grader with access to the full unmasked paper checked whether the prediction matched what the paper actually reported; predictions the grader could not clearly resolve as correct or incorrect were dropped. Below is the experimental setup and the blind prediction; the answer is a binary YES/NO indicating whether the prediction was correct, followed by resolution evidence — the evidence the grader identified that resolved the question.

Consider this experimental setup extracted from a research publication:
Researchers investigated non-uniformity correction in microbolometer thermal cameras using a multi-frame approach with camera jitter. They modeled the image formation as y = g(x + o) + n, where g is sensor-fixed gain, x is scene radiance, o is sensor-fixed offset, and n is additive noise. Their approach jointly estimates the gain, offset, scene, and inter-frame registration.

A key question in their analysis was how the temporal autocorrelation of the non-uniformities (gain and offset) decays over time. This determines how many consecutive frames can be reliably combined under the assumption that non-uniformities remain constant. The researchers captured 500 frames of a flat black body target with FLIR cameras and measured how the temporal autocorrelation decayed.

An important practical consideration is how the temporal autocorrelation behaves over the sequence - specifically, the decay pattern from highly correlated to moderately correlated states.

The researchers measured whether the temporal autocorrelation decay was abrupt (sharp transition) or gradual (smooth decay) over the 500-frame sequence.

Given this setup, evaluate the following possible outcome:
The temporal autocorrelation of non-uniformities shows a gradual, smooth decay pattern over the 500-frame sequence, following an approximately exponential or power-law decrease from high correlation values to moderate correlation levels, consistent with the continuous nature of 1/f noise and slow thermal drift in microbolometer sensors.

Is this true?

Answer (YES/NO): YES